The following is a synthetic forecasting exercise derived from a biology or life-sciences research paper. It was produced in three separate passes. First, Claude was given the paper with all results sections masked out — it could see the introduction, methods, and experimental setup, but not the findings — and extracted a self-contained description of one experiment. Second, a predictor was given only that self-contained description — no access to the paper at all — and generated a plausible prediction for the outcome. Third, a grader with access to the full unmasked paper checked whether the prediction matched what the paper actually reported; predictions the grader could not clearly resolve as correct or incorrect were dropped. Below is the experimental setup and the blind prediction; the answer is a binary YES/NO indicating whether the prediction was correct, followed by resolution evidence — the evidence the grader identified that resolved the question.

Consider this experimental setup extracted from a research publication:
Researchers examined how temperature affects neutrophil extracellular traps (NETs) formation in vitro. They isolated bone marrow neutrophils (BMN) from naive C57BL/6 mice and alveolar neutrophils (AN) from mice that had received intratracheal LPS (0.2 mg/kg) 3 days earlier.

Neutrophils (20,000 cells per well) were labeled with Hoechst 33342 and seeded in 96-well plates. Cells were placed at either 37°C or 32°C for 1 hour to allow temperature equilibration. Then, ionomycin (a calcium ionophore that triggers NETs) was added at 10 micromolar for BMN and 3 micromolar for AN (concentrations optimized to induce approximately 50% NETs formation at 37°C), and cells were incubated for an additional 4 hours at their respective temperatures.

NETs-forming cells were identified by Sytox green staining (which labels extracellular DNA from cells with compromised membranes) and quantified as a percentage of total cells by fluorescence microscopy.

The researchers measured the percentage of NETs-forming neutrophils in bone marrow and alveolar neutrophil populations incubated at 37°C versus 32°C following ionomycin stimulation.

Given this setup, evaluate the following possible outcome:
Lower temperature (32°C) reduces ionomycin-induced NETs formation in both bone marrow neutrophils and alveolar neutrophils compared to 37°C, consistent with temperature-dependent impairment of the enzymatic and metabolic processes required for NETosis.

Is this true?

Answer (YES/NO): YES